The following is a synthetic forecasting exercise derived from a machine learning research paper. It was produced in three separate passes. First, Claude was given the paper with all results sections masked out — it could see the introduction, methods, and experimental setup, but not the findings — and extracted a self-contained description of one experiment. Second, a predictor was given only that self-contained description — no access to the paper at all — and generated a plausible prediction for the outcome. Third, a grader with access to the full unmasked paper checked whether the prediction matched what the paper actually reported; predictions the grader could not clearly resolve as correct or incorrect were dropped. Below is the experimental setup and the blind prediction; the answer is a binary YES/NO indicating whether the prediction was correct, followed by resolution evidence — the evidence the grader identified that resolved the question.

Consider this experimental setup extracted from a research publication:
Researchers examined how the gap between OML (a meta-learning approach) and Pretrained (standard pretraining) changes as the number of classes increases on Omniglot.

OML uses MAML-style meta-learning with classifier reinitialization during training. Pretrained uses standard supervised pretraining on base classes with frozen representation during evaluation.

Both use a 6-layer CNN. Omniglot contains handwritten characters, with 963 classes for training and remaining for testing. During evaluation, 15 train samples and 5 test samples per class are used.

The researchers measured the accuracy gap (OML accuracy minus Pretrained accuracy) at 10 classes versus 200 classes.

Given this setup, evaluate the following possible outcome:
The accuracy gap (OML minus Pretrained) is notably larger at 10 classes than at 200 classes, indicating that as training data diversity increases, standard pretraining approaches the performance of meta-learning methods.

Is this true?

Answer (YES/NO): NO